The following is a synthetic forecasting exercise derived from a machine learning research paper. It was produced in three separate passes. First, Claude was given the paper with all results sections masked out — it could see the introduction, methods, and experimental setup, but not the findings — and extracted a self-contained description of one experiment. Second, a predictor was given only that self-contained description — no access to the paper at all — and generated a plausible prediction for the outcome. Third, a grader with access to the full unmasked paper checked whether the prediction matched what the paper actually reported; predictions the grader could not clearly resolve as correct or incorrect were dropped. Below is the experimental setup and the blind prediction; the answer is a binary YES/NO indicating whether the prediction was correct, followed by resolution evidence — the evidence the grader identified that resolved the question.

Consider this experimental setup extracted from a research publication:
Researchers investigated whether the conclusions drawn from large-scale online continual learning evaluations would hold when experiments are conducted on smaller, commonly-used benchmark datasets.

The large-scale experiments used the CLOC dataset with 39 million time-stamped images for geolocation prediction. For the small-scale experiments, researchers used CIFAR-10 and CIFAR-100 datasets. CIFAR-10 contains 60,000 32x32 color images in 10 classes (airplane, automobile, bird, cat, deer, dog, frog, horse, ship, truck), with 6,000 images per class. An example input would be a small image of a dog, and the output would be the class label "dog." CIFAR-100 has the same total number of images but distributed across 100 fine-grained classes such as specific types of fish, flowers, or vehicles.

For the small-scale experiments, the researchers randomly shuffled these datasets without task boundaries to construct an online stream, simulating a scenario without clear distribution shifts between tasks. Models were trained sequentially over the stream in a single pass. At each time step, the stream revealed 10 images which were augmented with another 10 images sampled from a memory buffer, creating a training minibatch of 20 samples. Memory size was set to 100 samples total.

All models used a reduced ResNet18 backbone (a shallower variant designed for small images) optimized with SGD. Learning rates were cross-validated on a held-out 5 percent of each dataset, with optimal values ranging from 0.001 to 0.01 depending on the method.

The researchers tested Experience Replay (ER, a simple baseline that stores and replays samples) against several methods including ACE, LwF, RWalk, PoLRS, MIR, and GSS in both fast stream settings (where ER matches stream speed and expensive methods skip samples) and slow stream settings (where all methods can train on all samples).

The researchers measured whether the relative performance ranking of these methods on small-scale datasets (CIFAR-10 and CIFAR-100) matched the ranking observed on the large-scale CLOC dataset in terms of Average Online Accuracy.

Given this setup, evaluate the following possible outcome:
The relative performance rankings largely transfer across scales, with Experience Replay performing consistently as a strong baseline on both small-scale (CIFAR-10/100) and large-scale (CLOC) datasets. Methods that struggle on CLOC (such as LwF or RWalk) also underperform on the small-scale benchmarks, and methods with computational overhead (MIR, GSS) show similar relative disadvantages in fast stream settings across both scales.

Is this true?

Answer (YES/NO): YES